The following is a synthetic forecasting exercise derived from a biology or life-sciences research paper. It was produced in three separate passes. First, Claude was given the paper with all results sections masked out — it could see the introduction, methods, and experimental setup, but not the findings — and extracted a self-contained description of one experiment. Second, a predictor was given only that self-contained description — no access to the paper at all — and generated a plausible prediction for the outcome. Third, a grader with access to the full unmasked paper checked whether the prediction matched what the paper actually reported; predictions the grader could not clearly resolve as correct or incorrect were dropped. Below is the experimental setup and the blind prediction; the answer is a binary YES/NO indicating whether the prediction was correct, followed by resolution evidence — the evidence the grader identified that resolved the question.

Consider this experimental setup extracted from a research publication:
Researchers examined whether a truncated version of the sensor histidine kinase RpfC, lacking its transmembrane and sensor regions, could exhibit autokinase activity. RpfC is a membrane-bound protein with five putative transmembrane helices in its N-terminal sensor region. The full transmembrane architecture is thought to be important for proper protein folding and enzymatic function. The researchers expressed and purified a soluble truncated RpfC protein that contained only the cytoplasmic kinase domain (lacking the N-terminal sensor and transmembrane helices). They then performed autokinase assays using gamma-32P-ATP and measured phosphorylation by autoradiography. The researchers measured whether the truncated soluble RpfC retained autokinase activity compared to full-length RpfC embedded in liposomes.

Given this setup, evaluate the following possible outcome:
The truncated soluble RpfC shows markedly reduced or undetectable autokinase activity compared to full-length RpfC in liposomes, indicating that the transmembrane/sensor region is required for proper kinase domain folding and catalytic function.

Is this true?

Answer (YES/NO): YES